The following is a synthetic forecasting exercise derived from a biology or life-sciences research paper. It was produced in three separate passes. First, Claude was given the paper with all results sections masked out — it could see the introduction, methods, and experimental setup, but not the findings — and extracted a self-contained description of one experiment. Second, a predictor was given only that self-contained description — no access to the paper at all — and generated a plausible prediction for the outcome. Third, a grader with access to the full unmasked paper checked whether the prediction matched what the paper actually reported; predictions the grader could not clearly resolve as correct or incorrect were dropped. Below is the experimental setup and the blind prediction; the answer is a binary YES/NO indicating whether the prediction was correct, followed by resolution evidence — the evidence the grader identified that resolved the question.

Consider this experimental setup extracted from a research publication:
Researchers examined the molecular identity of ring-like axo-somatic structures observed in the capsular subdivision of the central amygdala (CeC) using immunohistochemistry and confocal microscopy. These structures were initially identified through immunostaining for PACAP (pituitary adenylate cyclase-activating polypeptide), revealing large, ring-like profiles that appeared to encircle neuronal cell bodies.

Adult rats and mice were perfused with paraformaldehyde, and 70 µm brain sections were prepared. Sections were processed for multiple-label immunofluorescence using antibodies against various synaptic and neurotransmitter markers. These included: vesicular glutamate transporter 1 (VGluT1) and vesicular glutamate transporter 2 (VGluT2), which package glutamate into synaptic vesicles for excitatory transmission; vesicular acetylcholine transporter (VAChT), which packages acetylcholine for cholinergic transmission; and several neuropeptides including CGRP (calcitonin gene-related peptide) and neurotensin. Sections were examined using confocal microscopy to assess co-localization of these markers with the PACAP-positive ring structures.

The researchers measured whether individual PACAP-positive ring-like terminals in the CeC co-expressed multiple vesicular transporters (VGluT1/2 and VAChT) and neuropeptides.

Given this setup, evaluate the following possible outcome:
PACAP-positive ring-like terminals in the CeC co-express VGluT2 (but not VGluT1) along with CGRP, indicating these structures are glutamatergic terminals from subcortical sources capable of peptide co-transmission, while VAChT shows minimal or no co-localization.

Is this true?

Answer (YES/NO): NO